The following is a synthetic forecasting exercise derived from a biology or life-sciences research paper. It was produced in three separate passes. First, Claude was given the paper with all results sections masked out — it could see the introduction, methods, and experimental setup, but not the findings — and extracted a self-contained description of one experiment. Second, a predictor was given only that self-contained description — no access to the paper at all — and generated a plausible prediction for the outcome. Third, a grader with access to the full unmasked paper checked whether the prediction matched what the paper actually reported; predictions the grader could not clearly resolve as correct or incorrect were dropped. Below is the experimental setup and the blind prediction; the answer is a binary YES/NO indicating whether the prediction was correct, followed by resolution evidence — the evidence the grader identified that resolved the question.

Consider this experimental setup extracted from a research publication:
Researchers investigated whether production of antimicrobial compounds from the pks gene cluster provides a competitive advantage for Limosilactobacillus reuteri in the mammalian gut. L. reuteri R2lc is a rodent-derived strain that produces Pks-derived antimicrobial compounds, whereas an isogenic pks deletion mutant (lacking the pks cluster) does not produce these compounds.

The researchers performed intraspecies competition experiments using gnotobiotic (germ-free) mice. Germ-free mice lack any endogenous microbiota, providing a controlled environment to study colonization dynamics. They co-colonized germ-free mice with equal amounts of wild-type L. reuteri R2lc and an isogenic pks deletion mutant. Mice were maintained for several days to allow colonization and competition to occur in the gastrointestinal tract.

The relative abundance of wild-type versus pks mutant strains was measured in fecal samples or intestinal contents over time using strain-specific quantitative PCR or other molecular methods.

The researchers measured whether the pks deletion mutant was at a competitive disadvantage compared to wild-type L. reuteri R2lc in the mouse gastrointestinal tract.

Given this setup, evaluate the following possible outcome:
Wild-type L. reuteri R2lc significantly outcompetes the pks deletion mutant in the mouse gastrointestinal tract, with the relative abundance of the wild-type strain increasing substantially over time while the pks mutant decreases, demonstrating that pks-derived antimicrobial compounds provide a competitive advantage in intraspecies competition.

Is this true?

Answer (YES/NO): YES